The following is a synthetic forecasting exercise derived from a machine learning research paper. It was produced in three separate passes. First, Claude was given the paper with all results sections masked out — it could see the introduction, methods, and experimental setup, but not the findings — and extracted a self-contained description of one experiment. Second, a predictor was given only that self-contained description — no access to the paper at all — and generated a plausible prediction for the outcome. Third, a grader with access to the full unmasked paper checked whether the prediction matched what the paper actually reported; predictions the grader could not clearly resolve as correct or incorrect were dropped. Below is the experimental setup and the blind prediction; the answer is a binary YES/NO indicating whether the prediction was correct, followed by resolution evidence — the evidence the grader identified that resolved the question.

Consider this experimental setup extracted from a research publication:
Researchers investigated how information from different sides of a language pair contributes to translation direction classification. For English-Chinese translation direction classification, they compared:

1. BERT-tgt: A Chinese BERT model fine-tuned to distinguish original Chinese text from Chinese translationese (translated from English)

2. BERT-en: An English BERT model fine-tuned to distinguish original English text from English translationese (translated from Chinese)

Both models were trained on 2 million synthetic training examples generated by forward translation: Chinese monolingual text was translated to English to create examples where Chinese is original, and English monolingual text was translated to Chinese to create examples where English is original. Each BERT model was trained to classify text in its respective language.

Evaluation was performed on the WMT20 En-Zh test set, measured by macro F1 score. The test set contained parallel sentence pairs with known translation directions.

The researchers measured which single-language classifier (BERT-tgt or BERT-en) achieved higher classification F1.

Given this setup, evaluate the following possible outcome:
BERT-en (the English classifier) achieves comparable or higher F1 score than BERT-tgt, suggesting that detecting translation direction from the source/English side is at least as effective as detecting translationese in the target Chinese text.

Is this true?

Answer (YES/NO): NO